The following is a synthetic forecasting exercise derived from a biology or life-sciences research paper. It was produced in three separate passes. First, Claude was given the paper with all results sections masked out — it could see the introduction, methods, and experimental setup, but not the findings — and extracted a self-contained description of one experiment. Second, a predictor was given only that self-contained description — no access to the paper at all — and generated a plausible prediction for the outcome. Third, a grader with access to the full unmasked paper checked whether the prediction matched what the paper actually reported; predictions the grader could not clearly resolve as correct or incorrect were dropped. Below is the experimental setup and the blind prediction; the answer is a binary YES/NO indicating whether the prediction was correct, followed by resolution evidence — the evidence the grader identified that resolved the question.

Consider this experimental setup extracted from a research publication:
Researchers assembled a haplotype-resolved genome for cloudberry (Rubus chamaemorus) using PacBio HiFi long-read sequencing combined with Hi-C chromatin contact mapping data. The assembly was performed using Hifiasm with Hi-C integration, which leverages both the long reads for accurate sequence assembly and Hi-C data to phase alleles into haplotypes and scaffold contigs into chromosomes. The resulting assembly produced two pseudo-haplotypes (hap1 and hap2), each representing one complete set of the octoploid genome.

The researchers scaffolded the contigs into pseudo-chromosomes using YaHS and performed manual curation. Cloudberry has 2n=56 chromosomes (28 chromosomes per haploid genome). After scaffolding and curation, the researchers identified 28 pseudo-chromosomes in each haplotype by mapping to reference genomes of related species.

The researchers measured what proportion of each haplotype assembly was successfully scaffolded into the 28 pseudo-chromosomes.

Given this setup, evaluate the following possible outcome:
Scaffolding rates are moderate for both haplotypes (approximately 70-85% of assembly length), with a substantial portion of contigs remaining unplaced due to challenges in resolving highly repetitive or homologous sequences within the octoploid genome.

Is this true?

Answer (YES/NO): NO